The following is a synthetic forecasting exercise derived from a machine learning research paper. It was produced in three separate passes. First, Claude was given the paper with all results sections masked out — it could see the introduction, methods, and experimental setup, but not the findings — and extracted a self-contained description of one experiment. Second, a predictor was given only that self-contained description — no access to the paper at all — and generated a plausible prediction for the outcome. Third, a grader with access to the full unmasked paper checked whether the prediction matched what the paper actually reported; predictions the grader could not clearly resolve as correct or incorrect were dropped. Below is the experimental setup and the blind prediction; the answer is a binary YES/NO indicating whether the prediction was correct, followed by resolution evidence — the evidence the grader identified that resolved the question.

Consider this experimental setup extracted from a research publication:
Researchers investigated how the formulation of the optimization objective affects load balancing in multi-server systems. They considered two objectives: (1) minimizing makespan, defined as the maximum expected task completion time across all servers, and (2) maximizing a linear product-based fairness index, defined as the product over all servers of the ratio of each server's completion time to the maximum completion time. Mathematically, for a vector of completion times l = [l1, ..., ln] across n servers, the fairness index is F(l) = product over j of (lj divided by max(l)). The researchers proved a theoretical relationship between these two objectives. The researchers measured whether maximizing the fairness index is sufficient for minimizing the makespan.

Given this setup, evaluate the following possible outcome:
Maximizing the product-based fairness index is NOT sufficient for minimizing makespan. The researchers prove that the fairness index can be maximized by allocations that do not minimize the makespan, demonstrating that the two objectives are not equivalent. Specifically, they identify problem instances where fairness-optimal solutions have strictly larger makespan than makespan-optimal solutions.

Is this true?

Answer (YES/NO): NO